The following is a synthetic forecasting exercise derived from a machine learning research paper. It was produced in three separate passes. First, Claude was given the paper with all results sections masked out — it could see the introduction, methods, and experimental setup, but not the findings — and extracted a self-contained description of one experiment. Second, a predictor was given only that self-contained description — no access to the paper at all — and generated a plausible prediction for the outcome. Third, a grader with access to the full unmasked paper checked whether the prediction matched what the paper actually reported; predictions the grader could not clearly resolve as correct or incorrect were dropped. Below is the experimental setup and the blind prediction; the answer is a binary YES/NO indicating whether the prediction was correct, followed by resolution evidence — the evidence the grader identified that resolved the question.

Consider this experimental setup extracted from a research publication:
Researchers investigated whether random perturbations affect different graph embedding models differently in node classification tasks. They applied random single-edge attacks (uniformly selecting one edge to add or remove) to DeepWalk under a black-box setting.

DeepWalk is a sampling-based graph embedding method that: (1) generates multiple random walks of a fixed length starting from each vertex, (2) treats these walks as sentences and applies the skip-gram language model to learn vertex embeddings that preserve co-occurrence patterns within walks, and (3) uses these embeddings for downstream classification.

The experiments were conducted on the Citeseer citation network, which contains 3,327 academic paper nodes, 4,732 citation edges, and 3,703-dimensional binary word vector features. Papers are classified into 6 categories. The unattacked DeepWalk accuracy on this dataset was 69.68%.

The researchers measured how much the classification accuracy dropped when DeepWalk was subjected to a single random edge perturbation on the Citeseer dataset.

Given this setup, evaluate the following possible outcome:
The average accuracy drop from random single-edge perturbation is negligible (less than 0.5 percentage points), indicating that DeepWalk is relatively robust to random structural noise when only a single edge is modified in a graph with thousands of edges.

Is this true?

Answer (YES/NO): NO